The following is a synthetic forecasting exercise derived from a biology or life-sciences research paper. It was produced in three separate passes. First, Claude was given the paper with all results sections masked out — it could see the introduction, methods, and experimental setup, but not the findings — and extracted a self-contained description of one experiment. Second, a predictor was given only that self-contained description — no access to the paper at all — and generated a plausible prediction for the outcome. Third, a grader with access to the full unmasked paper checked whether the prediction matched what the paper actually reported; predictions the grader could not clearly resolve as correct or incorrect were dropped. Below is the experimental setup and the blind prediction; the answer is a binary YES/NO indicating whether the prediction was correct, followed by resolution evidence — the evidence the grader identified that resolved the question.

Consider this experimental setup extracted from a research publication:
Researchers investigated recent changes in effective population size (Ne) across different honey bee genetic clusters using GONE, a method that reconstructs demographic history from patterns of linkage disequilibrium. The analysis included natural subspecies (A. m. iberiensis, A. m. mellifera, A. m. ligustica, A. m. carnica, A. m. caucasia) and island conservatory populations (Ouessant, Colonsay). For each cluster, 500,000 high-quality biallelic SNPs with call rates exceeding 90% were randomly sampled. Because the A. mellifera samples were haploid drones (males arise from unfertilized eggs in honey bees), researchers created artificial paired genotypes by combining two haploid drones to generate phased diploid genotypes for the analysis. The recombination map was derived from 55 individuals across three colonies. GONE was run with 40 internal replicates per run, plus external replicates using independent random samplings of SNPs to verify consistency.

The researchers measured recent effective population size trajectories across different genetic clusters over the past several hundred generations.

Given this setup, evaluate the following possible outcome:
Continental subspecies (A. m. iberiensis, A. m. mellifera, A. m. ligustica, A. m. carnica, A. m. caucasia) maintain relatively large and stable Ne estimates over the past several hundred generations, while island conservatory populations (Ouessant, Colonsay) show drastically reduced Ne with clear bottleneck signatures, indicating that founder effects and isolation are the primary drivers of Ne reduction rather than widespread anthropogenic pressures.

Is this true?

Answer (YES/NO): NO